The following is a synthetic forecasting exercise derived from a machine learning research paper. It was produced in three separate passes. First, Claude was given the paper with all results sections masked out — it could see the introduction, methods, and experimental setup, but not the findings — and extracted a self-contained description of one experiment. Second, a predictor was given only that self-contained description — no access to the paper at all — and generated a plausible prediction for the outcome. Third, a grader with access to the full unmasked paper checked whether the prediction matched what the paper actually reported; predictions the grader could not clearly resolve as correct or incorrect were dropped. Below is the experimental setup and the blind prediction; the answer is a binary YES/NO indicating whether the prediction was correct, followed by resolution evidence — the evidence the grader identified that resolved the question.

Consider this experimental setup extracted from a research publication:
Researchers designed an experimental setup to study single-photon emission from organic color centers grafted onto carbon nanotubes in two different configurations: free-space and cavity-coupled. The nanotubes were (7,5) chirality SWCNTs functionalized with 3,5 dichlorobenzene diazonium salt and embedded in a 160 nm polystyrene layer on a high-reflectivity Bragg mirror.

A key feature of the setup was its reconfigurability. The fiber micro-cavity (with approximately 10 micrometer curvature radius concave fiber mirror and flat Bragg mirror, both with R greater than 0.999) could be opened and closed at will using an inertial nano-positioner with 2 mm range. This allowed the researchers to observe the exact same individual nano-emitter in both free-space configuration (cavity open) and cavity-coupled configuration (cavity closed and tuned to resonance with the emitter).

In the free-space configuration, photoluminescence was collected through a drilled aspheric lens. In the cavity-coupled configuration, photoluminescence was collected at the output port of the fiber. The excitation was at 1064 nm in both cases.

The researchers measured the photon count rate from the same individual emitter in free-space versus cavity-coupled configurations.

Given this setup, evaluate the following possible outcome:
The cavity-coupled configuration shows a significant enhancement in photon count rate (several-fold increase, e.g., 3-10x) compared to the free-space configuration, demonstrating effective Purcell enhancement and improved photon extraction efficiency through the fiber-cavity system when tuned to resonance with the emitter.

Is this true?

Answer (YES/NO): YES